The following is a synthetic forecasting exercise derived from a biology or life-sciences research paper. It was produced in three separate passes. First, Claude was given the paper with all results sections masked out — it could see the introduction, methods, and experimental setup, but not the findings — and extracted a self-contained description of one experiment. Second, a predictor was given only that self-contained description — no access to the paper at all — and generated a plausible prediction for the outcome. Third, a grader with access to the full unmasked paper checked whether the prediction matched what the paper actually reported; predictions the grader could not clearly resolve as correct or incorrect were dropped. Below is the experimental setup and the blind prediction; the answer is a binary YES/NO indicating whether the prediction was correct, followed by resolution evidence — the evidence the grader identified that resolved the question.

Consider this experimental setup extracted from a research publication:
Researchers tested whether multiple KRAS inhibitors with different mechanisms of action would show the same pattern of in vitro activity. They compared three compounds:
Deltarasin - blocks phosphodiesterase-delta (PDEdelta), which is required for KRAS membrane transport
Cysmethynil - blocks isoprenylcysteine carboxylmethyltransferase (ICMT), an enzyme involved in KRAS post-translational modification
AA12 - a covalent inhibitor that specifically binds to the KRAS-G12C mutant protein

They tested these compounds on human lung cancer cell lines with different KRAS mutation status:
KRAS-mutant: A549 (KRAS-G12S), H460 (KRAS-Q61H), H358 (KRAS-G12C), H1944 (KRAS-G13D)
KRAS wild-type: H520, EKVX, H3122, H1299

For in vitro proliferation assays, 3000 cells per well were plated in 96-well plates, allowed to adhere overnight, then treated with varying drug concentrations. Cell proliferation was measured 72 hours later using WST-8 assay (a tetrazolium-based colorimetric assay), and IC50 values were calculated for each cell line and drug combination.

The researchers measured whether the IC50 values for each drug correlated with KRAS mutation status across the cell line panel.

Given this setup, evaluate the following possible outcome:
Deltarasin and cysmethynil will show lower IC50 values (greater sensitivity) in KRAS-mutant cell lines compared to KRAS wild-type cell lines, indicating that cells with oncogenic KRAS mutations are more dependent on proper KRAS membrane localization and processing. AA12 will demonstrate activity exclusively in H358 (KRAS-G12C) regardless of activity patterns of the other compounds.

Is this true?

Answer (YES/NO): NO